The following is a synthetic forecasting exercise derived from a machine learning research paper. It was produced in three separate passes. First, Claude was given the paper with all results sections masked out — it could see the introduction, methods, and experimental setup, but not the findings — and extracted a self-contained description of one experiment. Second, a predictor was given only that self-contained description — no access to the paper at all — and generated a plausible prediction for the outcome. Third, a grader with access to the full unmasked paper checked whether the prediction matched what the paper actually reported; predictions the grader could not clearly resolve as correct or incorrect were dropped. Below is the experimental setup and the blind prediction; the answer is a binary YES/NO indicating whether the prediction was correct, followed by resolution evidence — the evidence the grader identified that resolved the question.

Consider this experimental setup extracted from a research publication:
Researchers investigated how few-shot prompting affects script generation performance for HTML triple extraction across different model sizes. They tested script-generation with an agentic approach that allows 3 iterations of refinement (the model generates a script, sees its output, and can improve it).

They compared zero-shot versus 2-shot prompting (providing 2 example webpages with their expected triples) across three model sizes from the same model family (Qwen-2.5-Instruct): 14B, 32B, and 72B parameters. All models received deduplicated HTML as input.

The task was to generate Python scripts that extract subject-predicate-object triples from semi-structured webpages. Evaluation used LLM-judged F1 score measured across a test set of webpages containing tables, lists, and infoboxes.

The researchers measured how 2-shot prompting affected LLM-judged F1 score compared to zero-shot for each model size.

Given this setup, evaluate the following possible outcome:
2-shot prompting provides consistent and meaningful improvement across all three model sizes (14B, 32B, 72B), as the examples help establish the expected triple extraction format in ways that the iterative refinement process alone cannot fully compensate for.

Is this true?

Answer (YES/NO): NO